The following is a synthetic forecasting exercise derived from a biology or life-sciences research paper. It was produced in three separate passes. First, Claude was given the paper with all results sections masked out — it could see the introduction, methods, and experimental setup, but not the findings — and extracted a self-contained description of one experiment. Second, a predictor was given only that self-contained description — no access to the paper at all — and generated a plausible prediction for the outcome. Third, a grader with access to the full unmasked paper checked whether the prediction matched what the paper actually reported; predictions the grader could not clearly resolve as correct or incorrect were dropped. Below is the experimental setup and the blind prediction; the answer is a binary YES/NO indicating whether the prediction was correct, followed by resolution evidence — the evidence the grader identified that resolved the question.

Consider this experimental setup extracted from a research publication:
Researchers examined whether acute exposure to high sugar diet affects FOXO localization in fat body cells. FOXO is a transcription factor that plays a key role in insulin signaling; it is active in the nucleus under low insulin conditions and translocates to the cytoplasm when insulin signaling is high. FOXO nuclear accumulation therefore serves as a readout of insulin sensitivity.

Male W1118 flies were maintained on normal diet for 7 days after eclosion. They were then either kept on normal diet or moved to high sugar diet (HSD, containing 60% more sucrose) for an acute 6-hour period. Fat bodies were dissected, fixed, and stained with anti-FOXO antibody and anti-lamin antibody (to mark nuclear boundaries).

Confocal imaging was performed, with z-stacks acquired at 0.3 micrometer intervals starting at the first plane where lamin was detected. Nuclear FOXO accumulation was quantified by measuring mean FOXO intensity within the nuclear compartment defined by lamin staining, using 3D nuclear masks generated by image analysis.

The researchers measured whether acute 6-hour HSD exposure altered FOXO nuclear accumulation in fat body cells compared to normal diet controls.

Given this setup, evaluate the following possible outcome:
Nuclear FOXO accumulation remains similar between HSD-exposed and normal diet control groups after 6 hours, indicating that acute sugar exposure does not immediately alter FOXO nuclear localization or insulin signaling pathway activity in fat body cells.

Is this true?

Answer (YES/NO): YES